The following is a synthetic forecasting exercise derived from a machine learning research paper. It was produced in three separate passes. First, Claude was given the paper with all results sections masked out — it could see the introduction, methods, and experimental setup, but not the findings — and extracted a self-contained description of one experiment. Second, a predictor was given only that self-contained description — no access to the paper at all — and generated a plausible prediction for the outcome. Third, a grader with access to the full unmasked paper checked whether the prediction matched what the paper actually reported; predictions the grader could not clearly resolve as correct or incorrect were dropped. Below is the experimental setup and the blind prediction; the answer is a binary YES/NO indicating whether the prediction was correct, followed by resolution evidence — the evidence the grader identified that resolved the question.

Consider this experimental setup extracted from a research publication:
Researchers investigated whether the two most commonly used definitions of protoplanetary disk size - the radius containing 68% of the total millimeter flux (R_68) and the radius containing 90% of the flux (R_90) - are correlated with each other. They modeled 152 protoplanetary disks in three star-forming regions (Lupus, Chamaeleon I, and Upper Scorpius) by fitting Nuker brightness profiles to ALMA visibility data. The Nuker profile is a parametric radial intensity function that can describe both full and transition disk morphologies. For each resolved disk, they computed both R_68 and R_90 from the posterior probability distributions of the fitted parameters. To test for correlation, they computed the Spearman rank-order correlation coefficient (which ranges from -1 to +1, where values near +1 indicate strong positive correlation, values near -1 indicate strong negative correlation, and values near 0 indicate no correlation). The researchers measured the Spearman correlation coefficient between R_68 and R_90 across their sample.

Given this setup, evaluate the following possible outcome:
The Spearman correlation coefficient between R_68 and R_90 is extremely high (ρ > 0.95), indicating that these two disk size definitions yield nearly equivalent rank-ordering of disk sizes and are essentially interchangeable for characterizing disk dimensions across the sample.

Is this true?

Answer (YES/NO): YES